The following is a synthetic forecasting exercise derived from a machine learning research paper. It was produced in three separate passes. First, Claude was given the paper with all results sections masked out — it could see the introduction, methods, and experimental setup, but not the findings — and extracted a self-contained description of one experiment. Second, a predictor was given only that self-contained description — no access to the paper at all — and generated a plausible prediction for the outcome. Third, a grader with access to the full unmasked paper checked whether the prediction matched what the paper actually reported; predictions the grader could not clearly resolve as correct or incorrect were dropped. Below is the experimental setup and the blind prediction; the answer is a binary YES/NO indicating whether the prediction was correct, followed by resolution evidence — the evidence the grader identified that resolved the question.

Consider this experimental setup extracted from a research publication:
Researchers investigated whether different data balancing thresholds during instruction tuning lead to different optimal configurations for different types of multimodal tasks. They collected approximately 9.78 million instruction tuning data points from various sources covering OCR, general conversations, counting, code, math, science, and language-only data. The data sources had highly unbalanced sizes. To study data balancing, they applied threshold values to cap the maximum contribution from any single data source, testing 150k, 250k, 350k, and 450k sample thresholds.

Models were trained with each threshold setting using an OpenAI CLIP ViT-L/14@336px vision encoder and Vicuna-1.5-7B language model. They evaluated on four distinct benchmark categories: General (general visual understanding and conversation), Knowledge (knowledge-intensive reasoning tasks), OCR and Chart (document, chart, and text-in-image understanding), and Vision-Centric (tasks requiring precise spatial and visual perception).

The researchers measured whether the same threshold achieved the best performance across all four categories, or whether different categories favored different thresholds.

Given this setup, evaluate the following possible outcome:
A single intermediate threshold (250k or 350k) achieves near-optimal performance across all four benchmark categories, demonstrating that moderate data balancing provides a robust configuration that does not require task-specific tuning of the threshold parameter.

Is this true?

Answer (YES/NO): YES